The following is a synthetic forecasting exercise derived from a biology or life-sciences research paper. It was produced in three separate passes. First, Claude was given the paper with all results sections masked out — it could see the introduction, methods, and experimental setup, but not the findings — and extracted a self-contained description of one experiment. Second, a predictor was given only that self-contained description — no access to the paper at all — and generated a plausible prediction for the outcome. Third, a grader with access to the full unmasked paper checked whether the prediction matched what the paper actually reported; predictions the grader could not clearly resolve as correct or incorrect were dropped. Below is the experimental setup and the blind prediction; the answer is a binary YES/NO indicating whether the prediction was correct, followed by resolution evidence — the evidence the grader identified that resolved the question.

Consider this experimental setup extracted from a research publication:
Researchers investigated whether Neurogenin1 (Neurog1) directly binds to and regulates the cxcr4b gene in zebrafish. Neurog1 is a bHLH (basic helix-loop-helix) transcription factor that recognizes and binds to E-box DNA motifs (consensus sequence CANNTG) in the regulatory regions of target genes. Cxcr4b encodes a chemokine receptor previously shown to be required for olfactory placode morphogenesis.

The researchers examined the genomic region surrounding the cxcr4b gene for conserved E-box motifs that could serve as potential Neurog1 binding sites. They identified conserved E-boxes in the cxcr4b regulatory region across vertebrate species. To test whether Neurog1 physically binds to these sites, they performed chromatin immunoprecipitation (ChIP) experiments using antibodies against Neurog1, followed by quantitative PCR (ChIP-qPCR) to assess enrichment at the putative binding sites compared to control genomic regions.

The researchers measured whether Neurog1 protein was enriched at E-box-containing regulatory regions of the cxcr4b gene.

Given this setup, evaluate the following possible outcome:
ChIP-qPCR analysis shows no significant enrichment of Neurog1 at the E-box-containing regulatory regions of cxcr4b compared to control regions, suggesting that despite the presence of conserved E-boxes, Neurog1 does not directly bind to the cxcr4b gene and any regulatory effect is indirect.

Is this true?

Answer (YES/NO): NO